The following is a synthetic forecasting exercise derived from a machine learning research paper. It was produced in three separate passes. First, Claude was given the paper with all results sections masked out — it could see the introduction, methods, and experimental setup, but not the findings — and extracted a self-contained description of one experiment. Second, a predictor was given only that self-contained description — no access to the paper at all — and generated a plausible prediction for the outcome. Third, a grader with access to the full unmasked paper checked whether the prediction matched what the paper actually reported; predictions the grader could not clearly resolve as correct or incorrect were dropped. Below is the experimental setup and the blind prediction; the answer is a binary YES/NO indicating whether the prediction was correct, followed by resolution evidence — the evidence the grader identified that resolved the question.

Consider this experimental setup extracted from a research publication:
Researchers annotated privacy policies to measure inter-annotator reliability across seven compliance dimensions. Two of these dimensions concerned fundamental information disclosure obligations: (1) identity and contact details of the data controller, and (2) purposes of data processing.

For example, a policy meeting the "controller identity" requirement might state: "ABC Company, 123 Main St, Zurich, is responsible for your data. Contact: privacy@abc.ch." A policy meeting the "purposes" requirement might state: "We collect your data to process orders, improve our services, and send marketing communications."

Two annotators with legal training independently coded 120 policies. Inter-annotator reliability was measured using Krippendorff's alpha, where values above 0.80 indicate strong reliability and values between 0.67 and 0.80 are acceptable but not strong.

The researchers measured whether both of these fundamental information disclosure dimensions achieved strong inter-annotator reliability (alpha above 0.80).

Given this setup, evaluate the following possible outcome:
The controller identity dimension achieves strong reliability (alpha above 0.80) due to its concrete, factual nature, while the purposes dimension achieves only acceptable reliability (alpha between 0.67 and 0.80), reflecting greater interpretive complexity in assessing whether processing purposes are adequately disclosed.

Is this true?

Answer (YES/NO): NO